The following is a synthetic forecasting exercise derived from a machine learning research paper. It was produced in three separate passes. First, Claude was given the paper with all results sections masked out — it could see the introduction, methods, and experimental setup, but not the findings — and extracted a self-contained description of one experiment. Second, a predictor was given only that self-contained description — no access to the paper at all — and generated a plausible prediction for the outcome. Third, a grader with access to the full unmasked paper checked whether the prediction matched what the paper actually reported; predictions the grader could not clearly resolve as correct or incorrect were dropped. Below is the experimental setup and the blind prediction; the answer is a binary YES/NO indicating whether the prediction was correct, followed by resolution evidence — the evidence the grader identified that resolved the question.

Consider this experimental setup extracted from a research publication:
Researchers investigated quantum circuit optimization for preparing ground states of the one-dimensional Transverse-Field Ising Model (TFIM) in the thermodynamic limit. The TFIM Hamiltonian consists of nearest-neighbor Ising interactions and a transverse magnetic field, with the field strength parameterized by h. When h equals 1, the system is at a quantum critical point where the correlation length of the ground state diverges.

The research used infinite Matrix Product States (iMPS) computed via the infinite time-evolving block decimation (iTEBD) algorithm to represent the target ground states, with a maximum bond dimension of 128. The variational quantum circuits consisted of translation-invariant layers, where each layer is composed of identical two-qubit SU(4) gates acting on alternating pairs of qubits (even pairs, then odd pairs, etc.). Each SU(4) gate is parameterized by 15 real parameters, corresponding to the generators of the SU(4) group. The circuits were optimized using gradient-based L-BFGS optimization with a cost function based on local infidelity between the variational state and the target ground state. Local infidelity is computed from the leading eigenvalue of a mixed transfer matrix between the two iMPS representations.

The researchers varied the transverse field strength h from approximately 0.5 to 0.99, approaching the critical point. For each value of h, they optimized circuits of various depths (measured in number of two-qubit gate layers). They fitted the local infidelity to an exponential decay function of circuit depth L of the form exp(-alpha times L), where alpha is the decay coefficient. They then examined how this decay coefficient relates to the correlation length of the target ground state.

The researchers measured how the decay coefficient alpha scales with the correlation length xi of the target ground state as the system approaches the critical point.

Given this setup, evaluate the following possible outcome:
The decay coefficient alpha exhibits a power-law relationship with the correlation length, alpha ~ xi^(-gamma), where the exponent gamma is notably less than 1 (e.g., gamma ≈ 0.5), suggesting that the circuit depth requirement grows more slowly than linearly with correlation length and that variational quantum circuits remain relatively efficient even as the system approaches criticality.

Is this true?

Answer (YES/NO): YES